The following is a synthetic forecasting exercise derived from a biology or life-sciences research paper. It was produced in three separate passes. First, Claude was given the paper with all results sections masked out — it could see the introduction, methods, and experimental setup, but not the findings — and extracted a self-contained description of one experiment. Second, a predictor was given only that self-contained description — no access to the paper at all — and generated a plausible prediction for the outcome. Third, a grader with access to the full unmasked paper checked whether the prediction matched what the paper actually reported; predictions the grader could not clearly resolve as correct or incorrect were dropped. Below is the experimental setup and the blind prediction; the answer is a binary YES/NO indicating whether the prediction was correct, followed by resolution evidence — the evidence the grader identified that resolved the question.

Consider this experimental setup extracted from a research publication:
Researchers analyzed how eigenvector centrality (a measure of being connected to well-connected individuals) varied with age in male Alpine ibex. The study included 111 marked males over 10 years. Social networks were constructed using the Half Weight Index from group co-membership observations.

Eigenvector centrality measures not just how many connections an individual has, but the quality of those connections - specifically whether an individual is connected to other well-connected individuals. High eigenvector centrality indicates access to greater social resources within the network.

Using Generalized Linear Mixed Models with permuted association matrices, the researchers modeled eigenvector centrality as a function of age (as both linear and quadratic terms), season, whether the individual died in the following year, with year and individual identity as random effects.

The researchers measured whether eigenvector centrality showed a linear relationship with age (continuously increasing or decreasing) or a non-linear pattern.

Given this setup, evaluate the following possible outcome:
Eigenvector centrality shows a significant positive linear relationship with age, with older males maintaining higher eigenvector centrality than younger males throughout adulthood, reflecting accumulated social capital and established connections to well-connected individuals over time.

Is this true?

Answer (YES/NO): NO